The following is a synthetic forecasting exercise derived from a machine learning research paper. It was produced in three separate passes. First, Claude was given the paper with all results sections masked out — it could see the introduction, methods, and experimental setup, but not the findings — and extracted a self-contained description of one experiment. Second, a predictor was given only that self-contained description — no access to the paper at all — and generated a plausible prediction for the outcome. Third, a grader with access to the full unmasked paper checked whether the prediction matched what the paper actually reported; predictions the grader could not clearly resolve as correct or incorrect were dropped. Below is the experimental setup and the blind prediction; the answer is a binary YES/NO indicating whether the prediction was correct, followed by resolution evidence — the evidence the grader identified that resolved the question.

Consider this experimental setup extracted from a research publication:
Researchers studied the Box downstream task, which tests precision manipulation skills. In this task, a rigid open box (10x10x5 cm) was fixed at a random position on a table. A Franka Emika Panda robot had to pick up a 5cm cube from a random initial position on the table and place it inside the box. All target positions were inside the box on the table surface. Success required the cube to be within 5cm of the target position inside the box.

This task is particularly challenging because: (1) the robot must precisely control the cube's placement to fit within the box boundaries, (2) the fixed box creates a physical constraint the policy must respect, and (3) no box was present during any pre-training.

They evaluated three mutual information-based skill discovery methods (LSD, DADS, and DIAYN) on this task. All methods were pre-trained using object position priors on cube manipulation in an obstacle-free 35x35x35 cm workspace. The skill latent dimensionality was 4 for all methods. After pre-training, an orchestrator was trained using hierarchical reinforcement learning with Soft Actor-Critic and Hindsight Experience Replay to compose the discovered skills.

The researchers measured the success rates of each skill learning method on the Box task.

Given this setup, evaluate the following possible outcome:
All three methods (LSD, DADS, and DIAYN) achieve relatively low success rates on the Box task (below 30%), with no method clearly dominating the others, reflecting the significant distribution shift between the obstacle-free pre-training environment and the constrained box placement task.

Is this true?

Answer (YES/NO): NO